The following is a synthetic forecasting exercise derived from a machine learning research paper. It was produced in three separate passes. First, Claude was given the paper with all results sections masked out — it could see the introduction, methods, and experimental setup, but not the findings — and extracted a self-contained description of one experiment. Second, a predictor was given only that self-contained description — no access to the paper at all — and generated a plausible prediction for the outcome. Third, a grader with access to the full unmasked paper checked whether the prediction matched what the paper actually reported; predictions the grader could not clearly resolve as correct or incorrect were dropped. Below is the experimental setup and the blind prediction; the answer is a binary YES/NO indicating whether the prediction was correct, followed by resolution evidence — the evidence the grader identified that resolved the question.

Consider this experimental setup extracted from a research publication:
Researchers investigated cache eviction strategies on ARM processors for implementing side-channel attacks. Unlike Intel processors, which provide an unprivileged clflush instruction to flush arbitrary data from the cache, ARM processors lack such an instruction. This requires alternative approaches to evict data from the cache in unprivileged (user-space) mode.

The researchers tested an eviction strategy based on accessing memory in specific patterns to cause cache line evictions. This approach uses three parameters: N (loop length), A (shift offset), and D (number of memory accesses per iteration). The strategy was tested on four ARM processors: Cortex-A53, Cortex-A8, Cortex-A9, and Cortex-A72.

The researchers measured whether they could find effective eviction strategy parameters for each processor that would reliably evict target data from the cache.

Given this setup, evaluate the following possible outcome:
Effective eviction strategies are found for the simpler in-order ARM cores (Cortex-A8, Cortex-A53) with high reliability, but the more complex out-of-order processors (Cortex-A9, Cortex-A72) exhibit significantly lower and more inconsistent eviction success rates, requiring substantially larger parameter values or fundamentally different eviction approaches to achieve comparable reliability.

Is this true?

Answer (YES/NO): NO